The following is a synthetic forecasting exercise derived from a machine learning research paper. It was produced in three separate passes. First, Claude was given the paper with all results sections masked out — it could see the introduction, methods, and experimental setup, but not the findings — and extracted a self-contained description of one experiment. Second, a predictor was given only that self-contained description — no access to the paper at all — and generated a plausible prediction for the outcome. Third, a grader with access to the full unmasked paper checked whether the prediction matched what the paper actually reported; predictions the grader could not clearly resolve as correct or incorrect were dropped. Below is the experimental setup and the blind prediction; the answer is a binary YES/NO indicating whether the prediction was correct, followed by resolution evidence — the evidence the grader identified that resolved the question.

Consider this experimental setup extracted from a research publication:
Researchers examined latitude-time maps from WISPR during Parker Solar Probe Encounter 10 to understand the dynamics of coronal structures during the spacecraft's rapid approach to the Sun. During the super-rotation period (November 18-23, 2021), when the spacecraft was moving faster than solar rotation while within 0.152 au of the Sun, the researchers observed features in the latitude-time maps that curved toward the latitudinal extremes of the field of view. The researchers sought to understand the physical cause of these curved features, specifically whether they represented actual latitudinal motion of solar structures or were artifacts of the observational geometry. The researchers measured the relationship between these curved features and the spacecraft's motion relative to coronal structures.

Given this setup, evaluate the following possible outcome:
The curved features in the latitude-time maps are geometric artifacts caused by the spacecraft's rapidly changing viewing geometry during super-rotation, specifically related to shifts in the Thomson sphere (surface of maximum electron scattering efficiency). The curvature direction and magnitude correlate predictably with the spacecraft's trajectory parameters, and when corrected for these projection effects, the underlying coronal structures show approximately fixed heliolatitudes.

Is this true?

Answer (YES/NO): NO